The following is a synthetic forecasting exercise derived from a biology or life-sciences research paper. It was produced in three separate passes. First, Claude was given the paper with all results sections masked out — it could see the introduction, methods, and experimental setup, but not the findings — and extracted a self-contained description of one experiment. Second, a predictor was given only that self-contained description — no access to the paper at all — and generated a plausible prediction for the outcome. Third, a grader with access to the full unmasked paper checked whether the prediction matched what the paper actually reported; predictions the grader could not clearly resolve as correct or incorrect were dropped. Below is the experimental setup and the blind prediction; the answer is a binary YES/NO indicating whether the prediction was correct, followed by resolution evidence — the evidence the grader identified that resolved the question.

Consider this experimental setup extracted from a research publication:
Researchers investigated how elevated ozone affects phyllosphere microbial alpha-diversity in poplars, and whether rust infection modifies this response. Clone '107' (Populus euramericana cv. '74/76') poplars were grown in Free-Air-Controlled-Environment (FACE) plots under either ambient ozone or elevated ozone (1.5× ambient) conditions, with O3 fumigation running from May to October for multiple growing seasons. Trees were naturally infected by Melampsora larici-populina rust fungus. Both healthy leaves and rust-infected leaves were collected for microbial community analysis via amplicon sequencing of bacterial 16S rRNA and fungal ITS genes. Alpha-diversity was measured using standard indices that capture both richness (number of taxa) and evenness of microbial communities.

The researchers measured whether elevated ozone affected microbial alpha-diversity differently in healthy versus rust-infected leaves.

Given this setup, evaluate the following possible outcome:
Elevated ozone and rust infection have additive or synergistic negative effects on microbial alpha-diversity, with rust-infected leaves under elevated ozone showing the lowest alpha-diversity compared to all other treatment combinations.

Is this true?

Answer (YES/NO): NO